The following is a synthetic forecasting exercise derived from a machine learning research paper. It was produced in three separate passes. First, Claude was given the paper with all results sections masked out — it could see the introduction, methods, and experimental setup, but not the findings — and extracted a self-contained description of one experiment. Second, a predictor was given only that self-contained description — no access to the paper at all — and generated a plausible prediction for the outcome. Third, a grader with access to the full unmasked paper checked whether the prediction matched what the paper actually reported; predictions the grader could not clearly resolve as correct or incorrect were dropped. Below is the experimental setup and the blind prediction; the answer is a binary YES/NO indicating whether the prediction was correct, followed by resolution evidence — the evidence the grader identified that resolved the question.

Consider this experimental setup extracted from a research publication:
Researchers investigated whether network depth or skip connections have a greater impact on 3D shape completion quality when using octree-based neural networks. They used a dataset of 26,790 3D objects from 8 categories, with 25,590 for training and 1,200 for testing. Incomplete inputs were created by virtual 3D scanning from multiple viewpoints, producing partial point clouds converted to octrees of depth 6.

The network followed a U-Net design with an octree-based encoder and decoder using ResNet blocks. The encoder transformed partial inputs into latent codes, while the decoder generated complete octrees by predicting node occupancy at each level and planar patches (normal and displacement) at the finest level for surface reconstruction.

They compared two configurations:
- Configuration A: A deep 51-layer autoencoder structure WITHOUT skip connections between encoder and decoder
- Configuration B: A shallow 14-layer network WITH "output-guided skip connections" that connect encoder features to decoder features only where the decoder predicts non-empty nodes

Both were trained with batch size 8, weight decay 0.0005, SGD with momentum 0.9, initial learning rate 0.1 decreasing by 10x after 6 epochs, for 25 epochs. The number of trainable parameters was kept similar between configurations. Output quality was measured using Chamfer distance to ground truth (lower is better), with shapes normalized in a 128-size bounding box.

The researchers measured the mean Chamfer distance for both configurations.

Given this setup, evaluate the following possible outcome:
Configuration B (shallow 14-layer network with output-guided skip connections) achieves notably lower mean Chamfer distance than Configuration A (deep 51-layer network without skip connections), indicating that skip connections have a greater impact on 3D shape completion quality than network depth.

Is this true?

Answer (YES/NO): YES